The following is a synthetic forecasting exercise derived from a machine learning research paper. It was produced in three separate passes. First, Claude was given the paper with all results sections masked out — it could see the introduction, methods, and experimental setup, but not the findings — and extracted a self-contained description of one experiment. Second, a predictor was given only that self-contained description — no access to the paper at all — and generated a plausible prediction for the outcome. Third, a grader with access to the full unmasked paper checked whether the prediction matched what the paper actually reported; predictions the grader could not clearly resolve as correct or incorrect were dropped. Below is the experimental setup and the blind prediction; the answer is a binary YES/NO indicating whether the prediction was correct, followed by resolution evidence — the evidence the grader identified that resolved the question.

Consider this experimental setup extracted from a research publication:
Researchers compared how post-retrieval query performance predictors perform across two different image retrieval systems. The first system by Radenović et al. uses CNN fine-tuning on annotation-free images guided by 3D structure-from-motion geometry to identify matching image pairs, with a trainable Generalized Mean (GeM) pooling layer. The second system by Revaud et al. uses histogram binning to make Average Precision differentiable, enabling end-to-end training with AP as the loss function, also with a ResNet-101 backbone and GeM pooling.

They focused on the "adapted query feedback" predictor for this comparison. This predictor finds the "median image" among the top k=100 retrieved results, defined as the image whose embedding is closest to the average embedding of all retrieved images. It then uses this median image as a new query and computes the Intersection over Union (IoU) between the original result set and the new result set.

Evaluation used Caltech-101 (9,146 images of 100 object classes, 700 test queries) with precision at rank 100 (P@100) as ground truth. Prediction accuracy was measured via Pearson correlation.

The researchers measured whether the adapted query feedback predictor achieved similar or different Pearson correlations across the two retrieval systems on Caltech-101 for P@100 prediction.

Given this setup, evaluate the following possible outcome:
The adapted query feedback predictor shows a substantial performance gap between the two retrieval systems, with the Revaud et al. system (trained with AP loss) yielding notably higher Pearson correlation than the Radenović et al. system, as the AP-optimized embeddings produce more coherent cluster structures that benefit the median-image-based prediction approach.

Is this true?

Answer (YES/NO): NO